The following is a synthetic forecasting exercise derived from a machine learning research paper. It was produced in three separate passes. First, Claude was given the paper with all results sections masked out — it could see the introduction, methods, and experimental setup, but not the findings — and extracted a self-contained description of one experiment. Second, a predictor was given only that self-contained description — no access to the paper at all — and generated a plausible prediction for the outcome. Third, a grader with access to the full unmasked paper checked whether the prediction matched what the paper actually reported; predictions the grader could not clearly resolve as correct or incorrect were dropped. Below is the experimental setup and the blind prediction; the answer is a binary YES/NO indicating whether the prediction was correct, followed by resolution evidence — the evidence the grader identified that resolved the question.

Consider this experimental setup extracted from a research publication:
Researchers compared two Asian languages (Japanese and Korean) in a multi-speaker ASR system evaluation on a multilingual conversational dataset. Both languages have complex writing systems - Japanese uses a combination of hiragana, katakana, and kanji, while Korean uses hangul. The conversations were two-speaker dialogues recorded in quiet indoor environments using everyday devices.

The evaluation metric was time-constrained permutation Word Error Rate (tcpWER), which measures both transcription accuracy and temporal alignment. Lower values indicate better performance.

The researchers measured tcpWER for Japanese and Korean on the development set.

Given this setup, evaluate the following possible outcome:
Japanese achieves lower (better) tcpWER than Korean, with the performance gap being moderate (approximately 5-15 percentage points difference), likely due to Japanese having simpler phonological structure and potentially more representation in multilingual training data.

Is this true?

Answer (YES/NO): NO